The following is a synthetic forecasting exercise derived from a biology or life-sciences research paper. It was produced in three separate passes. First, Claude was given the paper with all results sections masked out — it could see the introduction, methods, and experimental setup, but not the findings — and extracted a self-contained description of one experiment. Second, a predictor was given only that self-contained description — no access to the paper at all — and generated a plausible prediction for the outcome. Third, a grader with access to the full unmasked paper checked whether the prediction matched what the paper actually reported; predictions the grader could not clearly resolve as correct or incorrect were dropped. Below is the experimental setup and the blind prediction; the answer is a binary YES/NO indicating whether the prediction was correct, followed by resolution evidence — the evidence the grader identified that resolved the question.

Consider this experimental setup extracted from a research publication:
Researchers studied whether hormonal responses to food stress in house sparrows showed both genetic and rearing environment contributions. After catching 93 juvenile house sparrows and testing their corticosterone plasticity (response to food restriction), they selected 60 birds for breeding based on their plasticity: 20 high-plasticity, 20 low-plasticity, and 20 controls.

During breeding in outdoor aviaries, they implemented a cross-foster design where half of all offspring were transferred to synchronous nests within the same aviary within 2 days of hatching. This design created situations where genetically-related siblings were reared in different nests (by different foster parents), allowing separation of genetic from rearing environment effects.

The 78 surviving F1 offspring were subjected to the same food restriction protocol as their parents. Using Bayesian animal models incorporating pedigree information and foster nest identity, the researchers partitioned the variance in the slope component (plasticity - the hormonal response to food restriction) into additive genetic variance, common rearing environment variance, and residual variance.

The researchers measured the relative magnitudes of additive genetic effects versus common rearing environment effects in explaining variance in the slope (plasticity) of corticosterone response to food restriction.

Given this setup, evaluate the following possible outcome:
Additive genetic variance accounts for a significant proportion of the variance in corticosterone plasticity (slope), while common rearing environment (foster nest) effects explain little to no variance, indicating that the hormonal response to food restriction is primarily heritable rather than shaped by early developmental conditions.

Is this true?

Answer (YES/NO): NO